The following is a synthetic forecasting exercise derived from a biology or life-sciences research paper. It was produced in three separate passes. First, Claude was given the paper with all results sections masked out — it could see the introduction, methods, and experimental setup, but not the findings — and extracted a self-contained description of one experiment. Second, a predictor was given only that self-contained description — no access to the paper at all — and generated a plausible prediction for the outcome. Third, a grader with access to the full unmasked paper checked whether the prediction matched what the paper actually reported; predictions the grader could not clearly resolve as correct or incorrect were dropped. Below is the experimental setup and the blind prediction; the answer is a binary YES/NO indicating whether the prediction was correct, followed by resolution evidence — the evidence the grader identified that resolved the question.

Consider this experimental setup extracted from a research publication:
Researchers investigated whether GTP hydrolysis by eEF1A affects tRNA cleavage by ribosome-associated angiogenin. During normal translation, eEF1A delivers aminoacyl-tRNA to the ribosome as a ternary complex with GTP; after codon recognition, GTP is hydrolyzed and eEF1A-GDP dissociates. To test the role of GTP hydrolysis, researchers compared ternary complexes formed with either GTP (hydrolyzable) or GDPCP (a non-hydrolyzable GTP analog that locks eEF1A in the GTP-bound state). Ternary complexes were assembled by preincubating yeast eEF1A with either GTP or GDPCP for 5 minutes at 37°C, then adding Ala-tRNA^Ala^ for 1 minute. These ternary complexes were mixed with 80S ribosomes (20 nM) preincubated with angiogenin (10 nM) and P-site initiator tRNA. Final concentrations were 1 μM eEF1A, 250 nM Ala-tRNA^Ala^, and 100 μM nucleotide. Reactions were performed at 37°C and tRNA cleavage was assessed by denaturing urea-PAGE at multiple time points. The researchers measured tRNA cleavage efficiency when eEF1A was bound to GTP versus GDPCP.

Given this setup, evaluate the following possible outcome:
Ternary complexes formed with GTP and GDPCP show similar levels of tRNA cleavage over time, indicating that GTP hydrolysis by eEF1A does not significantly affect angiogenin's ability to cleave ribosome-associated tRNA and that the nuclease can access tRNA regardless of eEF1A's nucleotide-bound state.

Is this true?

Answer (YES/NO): YES